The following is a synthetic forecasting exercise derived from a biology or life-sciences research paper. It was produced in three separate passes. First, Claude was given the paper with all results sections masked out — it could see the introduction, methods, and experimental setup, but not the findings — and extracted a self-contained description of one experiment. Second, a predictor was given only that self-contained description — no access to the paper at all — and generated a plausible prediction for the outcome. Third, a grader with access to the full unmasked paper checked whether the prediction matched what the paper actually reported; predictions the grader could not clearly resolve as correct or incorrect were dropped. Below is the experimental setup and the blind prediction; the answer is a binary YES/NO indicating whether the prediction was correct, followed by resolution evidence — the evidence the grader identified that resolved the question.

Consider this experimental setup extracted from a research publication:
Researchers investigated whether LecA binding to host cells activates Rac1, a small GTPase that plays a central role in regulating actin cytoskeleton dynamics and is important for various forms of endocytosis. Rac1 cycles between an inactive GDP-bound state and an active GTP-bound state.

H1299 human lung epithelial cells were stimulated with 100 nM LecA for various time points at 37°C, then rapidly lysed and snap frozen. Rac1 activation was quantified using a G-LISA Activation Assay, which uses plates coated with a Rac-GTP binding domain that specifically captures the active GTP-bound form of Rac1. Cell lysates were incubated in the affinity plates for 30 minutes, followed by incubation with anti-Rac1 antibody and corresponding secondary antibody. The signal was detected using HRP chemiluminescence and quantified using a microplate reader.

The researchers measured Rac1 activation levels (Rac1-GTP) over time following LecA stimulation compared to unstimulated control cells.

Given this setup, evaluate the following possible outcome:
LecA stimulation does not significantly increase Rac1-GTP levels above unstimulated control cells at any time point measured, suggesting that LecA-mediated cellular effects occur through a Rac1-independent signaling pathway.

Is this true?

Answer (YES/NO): NO